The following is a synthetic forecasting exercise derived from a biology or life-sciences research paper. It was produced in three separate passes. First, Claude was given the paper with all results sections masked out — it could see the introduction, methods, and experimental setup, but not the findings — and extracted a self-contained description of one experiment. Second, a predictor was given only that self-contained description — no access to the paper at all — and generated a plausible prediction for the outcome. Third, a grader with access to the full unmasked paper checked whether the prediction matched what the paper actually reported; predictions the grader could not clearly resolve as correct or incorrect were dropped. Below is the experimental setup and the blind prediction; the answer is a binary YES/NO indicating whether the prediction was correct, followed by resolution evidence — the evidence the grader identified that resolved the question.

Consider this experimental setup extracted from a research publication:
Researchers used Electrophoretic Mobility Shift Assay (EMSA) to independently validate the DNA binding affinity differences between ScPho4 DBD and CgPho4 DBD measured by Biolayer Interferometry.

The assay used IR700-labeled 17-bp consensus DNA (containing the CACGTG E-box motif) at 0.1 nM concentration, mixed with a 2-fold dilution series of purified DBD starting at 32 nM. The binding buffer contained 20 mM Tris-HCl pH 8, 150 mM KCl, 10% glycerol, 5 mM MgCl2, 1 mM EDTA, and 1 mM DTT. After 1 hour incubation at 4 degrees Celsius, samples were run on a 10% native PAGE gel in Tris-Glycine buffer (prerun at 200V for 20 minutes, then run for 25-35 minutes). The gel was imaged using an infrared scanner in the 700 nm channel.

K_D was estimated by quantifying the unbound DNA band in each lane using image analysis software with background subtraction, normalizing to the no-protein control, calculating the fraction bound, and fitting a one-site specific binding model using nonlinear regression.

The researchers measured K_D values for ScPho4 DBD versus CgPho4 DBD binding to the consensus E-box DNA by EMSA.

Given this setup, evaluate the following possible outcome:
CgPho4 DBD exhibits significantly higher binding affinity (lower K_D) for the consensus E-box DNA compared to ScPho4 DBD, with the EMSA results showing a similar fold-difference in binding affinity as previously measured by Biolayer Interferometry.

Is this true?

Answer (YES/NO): YES